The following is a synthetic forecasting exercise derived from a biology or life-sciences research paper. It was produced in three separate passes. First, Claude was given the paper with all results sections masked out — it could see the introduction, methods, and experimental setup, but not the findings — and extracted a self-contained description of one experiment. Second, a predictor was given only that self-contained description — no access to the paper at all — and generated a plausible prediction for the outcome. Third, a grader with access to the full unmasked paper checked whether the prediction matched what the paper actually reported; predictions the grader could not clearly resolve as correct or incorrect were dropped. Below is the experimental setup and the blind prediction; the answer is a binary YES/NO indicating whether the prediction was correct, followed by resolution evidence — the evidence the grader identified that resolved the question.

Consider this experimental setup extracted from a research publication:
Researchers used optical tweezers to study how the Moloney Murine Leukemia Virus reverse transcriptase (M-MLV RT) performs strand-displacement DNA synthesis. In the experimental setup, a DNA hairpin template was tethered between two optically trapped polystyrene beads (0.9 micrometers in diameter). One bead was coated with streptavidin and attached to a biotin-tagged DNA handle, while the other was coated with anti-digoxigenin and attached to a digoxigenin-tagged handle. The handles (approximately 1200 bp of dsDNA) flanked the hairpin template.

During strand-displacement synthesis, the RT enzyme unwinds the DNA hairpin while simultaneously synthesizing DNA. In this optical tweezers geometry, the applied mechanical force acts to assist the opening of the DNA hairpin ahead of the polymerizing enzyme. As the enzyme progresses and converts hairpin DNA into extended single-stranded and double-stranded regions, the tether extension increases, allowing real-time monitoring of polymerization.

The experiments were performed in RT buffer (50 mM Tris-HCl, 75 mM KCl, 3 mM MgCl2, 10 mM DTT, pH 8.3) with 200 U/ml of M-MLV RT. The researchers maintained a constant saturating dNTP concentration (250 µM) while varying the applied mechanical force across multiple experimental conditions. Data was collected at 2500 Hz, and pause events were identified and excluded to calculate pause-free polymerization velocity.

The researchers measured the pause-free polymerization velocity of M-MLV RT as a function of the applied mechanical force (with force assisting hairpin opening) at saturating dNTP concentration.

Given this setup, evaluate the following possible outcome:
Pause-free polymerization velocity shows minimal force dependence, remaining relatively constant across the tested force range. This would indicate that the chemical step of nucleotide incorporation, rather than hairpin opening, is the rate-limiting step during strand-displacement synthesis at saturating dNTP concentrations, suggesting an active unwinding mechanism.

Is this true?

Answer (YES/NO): NO